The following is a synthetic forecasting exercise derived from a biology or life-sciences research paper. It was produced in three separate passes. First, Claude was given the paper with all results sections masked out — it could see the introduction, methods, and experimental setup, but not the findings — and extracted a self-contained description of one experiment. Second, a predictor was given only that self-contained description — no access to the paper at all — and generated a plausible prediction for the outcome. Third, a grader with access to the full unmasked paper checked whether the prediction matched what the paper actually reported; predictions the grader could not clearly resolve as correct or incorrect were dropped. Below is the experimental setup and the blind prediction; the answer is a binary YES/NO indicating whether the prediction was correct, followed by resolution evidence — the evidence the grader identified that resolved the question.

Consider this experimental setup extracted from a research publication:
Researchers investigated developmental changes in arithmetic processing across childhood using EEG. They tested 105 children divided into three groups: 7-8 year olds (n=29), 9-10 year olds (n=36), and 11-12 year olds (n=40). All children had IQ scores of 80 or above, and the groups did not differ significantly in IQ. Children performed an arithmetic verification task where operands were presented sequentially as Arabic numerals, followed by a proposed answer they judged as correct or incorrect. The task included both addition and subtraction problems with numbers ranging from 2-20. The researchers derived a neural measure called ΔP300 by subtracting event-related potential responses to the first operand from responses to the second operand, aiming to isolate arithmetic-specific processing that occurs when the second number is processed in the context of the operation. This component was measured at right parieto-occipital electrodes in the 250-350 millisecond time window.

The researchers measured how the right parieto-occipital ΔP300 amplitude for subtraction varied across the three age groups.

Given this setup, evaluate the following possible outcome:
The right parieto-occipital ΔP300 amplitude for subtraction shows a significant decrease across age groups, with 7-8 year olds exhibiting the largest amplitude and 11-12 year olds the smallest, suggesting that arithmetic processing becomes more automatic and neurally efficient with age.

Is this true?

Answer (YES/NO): NO